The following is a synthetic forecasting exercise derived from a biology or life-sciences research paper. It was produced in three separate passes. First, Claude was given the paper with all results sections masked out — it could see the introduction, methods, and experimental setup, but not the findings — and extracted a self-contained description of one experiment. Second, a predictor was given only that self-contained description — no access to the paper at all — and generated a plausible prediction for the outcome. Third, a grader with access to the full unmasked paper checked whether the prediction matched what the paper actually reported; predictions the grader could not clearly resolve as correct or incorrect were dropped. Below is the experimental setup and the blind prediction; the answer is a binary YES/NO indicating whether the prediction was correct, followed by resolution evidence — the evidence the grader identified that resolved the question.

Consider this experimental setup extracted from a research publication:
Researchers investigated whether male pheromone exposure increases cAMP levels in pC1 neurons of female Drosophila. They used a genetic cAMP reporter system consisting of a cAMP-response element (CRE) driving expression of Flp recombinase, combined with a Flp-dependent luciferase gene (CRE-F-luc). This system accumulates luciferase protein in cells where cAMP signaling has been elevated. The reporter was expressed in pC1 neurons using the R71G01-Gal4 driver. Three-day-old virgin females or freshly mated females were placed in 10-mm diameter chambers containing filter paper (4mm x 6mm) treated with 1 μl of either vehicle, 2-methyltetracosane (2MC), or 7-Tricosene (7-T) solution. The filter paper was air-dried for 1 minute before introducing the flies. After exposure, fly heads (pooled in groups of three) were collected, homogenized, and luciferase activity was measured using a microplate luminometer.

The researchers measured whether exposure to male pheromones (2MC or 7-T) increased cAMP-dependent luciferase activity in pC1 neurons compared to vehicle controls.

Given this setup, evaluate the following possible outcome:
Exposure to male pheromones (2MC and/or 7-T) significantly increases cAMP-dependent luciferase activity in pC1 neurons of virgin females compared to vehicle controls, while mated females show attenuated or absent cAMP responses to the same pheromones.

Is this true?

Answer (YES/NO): NO